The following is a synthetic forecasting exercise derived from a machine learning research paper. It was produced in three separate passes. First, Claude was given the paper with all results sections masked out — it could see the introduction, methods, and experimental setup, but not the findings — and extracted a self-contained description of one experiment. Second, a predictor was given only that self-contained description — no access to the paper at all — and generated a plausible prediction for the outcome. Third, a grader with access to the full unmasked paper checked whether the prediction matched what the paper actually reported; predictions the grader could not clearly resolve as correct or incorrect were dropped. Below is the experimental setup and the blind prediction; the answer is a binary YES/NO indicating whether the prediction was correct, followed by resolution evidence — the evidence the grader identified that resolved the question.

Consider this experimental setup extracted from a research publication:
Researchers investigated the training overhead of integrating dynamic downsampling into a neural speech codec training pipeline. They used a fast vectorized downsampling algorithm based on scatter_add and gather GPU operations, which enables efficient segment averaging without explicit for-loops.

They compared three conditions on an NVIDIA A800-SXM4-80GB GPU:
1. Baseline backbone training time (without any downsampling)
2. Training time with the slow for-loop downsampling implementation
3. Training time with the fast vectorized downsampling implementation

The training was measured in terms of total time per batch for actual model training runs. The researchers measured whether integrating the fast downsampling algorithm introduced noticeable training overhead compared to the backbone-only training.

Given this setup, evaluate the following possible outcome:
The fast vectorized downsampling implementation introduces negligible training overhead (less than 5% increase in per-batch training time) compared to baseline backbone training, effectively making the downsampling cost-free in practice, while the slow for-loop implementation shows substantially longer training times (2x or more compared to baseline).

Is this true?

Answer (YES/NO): NO